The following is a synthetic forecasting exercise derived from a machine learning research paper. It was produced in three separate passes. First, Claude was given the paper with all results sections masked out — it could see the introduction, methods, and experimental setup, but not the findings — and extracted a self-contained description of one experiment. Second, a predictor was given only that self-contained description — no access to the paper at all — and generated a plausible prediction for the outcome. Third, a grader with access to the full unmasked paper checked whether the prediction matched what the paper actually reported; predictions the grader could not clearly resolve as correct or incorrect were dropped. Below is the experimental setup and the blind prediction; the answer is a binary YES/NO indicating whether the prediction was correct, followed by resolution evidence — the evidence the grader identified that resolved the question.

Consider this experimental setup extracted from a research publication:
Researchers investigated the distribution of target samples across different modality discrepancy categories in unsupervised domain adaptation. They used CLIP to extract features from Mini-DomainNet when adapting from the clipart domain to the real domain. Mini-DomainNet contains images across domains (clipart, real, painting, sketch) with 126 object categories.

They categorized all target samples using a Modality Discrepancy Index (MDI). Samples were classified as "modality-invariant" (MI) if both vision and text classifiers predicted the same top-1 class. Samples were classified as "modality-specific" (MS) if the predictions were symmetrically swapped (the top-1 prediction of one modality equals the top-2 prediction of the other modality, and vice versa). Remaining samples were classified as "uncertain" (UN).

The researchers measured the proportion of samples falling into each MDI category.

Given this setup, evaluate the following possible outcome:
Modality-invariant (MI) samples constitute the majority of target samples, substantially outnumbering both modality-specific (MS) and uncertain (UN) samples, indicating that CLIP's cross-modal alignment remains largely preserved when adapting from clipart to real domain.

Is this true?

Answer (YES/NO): YES